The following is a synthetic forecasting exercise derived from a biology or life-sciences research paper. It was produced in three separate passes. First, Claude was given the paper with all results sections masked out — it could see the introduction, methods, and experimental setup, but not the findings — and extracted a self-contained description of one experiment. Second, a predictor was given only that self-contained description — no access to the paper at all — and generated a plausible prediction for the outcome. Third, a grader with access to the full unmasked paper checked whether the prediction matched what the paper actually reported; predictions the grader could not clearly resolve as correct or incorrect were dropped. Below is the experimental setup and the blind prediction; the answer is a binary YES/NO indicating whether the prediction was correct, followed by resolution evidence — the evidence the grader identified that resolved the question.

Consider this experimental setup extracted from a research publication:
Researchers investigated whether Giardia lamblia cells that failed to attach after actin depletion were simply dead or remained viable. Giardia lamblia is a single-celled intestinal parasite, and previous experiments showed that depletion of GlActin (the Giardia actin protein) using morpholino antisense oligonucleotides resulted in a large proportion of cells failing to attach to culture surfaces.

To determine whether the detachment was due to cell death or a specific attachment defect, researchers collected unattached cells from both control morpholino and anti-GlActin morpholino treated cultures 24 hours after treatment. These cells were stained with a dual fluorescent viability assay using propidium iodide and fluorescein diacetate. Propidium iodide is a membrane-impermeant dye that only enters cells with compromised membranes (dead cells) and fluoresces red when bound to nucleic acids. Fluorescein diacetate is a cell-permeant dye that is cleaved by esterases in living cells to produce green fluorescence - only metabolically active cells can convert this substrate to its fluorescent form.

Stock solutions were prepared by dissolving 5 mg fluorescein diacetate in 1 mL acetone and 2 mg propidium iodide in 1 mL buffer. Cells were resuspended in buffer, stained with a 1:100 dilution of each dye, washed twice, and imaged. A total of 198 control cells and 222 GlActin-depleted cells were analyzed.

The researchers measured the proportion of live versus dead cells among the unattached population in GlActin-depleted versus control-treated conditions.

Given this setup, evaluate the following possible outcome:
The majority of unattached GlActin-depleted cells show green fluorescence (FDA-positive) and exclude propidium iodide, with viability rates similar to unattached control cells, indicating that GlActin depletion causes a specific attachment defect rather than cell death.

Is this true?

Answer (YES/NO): YES